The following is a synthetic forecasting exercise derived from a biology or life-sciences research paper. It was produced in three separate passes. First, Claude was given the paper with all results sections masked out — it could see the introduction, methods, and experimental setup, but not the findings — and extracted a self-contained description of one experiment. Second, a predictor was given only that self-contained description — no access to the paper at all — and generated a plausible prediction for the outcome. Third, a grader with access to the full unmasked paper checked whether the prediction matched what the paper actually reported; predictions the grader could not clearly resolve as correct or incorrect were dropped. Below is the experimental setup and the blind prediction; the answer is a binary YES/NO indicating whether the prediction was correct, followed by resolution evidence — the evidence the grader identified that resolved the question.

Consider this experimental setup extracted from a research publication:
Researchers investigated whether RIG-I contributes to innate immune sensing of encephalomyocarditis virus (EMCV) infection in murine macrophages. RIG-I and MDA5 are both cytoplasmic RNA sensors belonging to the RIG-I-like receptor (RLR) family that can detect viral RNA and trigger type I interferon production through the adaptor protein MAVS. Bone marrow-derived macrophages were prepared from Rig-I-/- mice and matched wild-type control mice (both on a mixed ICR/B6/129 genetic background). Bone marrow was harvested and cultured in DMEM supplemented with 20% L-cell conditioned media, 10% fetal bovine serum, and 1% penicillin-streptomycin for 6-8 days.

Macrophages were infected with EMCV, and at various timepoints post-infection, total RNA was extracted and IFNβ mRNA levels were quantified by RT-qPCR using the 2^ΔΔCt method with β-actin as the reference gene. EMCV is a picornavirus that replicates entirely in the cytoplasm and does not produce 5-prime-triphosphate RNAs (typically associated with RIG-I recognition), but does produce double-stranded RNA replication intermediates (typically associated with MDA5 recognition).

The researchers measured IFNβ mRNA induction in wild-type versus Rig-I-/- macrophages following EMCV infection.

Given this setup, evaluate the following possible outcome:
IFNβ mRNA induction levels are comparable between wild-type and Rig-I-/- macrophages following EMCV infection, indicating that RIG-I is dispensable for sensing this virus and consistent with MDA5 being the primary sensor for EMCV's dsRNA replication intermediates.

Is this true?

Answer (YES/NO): NO